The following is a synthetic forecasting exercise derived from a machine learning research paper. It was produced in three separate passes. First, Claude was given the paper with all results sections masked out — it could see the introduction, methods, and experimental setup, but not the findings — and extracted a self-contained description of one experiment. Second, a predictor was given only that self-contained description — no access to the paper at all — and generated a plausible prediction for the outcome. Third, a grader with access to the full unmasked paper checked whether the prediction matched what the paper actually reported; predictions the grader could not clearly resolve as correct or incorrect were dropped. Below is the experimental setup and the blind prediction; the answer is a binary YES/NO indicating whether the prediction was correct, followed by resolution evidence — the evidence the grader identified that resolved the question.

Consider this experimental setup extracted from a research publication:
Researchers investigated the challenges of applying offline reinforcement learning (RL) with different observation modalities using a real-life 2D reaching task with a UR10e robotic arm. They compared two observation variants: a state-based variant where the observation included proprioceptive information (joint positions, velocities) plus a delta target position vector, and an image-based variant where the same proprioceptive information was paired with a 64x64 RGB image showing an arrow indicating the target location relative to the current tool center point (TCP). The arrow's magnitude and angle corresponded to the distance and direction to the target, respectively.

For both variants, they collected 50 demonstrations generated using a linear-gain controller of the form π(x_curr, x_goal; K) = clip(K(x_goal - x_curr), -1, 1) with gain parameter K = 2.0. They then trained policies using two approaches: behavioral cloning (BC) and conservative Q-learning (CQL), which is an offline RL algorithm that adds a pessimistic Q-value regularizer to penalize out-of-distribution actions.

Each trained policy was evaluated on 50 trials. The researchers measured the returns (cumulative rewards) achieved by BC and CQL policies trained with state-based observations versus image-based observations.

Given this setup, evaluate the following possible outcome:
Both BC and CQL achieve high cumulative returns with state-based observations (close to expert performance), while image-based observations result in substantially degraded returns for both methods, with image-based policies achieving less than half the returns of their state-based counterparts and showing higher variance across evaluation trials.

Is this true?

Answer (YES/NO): NO